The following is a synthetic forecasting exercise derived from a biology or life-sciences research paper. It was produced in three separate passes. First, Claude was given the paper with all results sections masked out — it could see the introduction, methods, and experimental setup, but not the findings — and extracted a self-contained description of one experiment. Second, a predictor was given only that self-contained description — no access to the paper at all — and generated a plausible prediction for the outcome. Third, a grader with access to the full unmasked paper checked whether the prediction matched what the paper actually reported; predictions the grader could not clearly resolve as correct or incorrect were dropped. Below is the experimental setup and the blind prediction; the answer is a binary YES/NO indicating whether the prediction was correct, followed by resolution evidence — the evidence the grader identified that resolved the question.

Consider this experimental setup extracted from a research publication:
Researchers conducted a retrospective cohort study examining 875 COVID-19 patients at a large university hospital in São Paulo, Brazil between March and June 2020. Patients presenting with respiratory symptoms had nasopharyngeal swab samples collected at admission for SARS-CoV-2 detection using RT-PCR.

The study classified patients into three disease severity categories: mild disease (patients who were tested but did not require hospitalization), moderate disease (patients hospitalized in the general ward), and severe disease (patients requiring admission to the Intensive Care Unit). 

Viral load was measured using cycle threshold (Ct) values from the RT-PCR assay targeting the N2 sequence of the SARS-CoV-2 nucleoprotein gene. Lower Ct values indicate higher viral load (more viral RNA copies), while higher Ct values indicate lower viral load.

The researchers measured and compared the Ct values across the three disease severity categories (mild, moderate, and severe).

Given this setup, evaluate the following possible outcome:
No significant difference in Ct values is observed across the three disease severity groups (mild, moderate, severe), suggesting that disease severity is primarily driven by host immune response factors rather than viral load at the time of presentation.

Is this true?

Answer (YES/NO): NO